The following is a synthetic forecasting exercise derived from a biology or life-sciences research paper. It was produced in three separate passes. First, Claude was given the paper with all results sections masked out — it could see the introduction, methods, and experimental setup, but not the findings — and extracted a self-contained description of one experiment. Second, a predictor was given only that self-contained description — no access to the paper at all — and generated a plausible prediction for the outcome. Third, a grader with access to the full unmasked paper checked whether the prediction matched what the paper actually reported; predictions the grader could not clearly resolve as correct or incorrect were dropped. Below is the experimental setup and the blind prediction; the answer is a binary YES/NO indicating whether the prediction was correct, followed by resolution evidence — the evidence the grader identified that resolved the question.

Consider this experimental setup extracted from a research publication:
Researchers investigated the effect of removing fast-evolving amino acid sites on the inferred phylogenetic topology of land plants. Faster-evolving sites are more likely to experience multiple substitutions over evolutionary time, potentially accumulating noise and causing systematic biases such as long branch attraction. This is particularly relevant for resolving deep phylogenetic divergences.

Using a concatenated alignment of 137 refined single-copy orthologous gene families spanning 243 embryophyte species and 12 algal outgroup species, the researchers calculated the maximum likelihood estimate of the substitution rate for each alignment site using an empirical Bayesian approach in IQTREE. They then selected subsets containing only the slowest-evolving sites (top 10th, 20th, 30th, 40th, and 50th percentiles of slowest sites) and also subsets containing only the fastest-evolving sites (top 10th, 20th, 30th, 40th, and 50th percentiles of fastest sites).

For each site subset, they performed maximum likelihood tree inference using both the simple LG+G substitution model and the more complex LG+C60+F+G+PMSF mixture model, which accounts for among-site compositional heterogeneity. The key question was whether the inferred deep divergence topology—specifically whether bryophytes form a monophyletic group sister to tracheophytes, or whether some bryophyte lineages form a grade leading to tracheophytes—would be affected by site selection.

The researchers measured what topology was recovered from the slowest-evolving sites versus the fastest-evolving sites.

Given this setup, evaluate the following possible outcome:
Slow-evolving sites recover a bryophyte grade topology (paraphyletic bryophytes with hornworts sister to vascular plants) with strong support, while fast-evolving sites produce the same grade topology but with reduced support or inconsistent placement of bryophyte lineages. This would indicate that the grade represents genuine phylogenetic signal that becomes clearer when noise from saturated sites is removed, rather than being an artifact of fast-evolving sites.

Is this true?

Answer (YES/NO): NO